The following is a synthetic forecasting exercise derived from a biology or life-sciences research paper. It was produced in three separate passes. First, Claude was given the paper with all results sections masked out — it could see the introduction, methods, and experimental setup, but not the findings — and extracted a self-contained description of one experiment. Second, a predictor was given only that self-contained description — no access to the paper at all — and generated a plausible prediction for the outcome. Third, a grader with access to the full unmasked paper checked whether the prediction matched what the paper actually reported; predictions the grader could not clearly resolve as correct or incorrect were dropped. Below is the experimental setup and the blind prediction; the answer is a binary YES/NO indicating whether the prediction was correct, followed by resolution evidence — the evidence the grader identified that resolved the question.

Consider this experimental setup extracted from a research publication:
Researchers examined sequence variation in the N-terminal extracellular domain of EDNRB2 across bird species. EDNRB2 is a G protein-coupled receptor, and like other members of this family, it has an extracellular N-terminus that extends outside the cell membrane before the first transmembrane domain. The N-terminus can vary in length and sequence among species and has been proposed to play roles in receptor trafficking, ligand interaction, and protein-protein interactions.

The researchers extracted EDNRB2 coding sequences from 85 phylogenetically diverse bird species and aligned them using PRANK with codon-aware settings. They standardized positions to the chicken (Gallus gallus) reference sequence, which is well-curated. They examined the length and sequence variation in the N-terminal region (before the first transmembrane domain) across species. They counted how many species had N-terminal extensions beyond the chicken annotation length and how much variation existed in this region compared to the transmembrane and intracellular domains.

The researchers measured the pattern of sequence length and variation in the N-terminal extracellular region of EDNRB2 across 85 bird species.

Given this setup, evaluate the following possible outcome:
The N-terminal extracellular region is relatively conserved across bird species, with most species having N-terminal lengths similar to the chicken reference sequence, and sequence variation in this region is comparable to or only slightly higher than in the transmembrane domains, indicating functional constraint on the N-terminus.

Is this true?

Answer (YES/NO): NO